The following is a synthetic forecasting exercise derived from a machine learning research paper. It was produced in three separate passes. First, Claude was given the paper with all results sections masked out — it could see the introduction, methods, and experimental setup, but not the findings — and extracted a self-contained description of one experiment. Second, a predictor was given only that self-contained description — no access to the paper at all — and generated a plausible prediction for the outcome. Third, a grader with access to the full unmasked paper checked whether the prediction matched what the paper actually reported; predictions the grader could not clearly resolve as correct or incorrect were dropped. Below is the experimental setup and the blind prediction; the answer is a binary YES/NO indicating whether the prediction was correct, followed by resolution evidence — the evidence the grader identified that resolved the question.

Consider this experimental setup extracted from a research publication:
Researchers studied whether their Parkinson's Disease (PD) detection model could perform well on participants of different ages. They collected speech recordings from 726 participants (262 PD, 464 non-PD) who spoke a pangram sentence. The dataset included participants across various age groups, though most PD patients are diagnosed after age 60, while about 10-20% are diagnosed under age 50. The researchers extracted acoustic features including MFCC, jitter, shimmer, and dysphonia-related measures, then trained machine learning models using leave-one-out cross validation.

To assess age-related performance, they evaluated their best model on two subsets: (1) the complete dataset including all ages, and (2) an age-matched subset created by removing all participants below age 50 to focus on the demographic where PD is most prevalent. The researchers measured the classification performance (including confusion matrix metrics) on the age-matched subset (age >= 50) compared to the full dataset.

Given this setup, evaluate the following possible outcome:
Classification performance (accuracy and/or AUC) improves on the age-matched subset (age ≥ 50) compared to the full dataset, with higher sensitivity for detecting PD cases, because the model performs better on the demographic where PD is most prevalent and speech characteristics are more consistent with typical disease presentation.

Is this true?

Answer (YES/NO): NO